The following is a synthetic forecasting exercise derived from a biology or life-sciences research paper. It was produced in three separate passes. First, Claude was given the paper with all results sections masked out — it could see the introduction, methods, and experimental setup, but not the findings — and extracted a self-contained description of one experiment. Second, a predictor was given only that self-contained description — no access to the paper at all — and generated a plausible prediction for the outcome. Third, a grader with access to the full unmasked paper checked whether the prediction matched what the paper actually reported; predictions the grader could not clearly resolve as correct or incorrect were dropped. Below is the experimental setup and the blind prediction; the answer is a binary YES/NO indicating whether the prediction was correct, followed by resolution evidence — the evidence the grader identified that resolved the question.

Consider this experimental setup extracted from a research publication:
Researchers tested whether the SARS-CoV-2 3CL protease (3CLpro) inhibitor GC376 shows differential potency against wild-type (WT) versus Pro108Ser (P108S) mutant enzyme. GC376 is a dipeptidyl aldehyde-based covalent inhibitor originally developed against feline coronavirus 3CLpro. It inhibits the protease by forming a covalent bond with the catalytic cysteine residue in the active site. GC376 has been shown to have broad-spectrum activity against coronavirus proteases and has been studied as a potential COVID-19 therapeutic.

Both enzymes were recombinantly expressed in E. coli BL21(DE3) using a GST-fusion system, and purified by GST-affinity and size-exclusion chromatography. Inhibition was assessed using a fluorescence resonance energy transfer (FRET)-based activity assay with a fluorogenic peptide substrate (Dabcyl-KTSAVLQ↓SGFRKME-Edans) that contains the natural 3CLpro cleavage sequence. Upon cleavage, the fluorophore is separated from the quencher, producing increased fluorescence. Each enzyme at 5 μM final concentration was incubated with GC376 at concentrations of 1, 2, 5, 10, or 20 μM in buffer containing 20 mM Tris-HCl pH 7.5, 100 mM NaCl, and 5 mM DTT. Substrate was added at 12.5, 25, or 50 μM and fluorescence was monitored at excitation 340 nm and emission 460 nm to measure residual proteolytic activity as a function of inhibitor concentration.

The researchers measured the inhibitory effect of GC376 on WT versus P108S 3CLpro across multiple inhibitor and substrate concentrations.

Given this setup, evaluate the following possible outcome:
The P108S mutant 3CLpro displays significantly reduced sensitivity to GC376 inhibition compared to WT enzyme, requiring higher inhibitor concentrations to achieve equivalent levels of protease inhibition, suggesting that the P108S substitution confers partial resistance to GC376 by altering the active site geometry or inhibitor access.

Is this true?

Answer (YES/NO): YES